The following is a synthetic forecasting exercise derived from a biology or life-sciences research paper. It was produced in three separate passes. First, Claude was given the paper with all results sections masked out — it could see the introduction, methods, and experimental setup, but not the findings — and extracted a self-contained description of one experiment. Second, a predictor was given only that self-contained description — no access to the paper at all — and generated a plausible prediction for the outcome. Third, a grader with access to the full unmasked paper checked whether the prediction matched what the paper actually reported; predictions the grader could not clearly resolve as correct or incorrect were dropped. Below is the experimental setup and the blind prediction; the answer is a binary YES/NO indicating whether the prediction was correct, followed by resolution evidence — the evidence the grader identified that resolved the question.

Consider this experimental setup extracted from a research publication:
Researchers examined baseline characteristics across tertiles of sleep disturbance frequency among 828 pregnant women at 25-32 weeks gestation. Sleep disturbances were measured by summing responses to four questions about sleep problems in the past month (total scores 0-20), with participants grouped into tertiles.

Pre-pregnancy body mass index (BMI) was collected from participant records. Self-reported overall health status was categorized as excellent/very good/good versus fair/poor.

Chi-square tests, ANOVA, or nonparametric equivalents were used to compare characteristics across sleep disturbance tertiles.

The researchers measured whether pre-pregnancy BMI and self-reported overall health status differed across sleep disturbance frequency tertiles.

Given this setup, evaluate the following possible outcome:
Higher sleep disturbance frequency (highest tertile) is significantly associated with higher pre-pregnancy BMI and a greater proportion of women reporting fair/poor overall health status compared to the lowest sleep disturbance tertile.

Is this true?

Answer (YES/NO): YES